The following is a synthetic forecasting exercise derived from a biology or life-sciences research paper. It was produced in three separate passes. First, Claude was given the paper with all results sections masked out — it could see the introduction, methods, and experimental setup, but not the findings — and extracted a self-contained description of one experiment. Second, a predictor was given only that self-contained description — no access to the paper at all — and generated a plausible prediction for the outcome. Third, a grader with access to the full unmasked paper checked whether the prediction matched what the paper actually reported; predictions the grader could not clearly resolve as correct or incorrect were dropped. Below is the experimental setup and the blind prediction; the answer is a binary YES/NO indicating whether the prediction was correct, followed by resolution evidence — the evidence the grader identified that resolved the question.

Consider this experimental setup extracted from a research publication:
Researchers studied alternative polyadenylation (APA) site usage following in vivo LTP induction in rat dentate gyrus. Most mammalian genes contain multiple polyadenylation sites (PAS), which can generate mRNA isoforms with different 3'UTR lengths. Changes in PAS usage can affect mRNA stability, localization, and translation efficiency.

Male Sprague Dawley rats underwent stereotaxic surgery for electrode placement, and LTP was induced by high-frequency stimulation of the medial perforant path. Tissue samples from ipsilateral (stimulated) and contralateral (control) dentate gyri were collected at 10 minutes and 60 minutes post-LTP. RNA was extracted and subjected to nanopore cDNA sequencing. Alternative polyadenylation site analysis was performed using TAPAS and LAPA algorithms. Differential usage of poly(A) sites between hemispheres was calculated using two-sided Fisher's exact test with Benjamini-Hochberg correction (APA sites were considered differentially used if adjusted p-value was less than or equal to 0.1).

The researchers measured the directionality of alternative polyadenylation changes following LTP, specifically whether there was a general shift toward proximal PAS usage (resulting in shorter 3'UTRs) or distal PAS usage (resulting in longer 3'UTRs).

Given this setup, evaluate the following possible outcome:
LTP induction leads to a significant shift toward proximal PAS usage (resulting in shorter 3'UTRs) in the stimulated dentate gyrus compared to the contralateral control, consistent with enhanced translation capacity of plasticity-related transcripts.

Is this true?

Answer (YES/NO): YES